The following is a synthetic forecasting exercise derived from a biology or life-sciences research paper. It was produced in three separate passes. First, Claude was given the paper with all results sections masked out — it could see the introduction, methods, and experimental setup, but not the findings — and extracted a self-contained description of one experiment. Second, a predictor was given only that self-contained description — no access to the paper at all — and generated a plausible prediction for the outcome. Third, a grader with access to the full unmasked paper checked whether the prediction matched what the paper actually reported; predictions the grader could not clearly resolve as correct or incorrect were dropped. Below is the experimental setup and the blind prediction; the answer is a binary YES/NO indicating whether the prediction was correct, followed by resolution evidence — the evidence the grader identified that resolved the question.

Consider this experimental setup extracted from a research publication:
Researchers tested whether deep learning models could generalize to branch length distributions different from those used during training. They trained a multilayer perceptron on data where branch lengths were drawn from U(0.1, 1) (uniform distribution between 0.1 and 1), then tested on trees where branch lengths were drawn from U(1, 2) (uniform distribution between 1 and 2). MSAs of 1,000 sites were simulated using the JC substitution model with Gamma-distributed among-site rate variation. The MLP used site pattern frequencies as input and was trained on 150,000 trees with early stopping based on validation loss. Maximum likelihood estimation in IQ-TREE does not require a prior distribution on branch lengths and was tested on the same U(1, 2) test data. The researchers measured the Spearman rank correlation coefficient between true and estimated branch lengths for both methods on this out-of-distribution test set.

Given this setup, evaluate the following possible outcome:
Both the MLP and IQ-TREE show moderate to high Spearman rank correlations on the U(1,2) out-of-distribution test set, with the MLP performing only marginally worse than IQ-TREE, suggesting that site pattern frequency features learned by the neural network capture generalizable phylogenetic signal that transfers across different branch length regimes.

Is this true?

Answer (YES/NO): NO